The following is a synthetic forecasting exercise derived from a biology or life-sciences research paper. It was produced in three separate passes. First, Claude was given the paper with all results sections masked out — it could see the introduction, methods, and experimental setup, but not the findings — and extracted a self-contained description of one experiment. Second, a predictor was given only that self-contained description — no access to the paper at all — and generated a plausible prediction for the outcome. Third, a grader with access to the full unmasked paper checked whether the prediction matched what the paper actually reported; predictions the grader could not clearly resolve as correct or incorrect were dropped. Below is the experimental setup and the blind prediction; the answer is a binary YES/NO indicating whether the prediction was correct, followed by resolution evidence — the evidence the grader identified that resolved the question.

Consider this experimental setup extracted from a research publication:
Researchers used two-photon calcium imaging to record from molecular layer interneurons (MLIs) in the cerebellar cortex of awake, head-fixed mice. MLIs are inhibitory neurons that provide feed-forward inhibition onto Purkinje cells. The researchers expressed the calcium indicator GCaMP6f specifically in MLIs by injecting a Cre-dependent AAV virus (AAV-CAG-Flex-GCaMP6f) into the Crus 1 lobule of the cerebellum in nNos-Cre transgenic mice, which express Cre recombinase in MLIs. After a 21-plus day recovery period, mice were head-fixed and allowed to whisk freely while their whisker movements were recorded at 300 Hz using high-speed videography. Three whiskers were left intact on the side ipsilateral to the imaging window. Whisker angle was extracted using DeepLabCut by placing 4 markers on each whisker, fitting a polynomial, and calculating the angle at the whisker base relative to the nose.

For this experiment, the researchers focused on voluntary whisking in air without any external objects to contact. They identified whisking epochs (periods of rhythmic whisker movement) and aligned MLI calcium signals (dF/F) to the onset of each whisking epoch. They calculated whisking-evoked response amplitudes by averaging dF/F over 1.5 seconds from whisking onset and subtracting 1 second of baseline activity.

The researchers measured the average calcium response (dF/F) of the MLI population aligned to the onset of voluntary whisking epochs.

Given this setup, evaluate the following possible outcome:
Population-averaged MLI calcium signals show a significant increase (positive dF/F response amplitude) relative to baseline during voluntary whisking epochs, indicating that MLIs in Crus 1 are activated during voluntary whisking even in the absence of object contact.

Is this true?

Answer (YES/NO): YES